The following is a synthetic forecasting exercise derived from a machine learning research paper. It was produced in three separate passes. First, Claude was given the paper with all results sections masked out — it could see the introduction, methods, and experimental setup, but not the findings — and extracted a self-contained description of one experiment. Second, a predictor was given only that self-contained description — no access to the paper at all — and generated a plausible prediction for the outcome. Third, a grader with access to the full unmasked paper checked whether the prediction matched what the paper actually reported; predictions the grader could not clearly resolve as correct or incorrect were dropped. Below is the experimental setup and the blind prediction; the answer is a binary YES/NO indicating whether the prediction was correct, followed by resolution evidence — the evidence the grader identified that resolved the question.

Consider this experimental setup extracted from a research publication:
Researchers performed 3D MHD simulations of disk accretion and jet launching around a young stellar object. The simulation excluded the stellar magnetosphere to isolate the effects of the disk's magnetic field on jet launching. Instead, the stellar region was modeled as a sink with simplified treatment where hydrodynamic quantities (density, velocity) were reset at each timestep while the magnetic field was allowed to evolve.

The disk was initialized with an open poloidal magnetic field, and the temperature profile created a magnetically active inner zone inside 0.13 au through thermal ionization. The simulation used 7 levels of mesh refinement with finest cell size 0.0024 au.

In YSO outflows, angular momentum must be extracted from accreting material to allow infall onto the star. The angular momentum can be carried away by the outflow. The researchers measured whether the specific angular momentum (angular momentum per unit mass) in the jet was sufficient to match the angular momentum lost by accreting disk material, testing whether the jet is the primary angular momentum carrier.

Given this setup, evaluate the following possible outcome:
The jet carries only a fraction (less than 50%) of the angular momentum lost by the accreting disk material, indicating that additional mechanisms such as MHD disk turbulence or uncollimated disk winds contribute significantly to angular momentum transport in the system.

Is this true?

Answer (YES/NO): YES